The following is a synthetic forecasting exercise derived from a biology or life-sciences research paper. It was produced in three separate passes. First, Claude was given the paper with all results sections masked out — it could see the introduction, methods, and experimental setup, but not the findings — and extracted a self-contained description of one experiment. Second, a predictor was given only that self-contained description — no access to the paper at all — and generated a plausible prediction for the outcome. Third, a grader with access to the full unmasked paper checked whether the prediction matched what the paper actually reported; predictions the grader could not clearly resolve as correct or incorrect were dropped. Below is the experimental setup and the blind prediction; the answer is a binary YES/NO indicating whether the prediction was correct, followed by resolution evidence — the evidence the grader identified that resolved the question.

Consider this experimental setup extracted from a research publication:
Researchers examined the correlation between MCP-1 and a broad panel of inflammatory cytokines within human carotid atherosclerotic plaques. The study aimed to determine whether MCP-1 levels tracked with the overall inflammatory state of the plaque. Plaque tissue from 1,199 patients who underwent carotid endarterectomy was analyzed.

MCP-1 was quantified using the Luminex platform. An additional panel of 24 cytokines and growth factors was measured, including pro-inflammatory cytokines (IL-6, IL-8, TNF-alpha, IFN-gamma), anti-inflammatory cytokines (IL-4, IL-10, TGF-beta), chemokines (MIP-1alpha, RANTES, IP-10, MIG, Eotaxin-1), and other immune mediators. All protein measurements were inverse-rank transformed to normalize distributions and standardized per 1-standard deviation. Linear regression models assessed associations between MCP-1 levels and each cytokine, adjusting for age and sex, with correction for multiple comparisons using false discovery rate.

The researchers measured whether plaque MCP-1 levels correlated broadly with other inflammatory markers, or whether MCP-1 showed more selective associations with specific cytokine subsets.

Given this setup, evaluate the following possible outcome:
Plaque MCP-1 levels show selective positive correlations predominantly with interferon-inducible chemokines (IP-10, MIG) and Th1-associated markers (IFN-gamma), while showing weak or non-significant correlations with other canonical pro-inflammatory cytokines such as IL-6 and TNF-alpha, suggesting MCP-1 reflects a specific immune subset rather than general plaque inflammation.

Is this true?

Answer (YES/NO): NO